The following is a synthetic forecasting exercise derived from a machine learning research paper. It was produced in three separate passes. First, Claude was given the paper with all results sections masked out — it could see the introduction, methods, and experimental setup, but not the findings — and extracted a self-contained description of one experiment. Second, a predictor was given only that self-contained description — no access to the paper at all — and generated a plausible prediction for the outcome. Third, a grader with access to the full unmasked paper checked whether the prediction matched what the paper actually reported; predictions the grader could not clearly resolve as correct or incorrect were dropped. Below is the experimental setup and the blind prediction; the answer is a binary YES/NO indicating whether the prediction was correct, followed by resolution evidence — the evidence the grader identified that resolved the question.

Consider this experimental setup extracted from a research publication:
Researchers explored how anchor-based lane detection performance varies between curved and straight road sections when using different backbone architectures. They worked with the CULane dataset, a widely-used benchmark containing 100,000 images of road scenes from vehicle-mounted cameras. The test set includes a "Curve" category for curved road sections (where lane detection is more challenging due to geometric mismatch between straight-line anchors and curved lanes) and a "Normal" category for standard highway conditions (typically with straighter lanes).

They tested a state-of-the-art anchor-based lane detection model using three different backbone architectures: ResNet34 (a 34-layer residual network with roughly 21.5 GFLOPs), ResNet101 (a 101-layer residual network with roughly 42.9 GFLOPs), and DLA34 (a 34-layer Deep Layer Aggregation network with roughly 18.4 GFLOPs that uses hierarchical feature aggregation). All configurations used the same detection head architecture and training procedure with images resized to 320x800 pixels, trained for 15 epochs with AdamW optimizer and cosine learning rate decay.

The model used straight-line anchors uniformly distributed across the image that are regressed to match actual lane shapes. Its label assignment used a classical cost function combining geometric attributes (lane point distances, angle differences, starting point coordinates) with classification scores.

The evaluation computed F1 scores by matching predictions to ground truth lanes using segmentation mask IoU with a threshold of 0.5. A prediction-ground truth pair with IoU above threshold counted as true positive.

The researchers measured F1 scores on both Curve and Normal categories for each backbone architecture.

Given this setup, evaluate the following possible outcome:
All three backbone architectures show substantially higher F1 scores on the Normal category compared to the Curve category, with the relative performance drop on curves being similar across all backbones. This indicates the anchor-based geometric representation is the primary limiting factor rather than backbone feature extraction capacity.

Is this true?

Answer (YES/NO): YES